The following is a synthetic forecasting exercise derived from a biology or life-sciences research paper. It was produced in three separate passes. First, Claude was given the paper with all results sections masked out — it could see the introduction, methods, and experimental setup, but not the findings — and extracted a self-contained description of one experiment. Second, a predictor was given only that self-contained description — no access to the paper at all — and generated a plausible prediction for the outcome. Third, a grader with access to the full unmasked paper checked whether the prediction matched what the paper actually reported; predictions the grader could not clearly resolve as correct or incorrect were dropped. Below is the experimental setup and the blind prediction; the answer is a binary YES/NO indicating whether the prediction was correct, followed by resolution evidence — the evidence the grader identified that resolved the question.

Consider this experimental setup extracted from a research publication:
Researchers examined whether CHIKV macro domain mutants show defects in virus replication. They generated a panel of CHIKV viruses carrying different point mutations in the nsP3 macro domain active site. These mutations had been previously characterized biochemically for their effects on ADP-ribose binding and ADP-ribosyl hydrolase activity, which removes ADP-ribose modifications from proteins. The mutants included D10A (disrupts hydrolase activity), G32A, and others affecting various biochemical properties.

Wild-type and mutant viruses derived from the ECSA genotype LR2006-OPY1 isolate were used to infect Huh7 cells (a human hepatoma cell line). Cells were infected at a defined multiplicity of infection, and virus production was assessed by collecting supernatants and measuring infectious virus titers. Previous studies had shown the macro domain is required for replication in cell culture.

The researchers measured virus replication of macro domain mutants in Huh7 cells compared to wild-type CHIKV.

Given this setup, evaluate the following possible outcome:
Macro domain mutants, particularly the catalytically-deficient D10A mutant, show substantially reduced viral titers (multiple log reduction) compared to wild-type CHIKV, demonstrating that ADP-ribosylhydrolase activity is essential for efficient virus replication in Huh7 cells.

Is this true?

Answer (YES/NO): YES